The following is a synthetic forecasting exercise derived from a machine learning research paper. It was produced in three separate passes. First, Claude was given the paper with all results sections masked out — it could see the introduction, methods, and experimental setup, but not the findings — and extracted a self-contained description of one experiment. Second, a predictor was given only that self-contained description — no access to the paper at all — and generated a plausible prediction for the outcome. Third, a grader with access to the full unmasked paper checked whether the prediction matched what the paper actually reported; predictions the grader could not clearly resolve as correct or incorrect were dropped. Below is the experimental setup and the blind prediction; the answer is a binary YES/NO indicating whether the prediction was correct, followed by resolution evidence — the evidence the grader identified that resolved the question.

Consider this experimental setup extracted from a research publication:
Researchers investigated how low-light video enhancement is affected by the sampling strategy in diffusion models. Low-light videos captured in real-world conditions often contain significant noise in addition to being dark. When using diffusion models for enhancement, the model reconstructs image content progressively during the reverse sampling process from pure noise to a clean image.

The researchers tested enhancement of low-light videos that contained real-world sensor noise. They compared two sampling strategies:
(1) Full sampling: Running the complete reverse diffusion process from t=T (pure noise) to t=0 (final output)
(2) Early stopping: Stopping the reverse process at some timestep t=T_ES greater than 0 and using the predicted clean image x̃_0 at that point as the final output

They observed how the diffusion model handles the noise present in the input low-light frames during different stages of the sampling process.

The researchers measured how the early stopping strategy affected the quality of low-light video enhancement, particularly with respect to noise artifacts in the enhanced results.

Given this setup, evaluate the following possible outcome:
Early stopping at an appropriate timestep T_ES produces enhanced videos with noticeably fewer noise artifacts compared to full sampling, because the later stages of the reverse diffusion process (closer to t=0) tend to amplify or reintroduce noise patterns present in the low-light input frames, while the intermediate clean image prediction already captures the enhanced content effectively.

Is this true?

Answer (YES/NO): YES